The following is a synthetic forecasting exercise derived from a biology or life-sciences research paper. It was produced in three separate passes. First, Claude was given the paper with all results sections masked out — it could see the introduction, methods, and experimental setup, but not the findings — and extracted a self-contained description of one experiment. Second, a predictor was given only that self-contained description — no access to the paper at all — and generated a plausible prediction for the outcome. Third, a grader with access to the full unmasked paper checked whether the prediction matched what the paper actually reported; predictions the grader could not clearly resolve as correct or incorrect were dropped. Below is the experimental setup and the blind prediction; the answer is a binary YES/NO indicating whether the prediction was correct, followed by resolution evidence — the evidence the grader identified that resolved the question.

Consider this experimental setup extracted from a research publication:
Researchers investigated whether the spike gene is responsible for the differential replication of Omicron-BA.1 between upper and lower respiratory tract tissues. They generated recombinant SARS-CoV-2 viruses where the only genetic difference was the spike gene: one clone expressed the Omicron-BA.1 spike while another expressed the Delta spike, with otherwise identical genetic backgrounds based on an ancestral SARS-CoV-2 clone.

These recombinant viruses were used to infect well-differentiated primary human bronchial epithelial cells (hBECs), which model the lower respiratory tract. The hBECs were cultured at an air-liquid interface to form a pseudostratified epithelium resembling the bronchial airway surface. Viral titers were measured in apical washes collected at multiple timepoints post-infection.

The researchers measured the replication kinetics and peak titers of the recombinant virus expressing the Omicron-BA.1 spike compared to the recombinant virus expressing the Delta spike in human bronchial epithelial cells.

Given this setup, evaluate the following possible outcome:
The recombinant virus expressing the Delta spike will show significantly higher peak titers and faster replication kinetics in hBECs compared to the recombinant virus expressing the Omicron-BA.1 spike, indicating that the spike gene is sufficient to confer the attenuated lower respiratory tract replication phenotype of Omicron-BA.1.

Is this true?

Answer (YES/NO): YES